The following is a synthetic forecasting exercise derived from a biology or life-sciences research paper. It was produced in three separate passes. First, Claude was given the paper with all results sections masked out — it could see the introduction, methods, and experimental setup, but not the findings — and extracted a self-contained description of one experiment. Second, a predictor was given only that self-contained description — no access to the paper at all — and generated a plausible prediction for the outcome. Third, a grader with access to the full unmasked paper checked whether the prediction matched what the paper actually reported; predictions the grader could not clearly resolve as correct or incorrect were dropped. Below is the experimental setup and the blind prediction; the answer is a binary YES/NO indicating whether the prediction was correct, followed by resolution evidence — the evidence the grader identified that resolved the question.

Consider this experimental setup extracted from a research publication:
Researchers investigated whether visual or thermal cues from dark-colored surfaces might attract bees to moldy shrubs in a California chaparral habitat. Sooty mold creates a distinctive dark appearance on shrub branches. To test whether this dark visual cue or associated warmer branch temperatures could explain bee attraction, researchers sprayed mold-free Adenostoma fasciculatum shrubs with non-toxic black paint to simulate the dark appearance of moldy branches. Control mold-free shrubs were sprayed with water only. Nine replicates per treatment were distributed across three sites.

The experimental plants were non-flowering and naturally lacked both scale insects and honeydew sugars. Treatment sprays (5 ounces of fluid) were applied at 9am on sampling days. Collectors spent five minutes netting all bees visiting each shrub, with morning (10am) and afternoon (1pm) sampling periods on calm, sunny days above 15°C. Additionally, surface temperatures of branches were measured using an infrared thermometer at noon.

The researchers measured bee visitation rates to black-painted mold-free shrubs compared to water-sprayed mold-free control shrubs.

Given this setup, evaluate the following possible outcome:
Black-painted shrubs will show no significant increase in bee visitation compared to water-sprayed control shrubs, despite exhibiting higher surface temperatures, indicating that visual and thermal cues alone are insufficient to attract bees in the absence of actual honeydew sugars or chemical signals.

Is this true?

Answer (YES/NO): NO